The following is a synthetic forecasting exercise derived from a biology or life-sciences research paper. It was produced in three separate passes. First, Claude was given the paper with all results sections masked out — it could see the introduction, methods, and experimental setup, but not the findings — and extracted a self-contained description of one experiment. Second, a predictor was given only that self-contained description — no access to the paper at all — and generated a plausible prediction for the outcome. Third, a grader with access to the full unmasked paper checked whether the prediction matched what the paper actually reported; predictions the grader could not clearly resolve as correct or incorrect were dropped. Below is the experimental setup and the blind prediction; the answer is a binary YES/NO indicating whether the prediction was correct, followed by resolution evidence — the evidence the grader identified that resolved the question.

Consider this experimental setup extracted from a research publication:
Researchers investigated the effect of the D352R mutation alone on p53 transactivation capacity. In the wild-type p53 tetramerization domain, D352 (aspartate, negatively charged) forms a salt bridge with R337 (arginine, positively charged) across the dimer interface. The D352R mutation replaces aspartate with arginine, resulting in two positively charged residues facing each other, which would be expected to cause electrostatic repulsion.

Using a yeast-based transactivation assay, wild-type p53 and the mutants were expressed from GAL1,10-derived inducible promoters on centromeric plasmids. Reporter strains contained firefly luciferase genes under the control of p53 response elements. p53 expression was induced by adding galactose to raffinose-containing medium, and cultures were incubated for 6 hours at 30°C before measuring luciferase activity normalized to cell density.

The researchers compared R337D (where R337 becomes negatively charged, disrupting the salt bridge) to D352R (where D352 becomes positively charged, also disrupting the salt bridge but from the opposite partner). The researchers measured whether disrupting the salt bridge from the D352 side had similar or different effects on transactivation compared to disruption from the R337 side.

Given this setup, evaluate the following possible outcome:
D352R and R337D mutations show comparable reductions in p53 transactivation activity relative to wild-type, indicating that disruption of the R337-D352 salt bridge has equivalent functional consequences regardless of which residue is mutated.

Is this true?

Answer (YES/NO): NO